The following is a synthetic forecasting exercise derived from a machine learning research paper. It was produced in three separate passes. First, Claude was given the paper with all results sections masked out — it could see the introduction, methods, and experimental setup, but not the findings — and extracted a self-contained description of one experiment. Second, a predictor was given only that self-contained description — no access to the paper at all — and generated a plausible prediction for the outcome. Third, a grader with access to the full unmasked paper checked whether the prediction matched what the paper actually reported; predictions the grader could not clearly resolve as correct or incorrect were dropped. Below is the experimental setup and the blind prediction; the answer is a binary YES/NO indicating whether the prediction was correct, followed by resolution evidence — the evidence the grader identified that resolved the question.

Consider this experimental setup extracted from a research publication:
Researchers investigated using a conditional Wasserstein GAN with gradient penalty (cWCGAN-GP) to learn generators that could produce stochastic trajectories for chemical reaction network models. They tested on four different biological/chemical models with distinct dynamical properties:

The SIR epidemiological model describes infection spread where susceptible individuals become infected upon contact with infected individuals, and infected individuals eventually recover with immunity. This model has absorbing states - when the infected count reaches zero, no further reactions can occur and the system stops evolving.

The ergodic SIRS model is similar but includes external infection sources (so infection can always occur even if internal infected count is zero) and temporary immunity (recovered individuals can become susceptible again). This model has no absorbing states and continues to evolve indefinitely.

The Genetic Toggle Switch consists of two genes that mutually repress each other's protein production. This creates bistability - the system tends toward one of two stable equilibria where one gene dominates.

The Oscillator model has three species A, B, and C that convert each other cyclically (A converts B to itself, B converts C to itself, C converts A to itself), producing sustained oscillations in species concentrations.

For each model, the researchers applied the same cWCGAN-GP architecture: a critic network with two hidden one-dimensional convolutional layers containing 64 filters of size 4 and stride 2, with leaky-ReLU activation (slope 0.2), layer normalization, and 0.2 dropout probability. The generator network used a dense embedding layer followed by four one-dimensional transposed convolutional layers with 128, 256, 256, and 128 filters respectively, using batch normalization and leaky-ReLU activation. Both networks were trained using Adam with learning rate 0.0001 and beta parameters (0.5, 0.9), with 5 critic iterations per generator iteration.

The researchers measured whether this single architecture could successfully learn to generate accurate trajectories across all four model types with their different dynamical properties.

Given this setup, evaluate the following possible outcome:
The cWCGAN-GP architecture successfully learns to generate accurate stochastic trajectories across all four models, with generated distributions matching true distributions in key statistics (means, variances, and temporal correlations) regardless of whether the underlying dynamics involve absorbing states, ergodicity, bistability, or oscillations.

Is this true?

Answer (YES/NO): YES